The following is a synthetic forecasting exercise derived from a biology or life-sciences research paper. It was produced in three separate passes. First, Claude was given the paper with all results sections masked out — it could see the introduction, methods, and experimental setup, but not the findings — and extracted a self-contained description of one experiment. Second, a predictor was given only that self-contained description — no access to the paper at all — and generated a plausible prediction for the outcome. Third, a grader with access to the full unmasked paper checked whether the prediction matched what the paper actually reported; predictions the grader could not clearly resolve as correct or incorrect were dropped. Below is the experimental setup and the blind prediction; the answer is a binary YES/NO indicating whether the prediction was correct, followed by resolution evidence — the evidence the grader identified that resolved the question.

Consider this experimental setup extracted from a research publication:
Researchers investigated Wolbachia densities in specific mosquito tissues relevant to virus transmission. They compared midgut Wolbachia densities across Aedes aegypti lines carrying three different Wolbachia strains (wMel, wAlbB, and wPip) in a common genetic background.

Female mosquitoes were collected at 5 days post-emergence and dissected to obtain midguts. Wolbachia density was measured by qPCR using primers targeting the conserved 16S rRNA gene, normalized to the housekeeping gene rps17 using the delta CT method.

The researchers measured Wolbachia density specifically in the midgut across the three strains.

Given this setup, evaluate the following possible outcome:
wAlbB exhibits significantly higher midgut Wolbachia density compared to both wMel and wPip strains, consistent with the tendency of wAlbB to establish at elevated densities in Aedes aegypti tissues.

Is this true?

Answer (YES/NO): YES